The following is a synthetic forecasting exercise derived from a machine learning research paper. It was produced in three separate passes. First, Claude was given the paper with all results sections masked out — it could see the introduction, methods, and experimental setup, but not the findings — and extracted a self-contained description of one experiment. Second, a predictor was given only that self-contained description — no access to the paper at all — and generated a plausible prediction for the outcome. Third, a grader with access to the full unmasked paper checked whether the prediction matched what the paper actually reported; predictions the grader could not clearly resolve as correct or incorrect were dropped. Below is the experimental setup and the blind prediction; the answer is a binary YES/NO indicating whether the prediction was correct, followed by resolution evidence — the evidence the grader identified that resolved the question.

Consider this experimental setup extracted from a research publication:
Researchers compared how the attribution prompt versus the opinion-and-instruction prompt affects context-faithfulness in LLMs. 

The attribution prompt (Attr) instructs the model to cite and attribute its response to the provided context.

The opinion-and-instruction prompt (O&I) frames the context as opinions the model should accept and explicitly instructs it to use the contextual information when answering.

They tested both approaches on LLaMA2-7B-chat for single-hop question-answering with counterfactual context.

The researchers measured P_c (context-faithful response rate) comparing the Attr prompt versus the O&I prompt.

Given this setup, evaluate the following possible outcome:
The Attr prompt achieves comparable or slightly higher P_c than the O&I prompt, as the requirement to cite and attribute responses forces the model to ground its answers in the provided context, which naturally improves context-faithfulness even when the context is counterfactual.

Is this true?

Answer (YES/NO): NO